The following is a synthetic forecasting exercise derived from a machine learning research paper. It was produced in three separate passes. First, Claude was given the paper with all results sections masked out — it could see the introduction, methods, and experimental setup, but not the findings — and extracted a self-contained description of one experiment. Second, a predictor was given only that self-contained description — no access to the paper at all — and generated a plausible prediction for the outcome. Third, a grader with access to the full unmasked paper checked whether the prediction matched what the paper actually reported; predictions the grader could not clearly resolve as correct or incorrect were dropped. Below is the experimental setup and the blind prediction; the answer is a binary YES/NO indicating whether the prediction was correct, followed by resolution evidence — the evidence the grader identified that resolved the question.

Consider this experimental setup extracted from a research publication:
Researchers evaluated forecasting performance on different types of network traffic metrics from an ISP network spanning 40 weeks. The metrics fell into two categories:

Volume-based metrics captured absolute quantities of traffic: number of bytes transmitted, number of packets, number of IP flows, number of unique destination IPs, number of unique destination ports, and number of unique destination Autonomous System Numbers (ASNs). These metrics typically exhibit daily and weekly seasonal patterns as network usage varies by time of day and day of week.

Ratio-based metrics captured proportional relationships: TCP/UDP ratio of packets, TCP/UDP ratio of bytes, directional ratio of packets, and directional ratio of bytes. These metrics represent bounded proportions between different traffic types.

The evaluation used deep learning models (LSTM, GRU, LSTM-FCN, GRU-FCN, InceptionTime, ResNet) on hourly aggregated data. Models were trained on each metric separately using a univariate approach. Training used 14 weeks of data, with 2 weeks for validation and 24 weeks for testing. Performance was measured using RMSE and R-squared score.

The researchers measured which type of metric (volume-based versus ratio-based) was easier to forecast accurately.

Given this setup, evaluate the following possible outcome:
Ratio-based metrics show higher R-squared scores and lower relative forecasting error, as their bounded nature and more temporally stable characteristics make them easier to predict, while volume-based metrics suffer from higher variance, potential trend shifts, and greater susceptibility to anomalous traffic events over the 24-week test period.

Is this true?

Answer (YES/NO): NO